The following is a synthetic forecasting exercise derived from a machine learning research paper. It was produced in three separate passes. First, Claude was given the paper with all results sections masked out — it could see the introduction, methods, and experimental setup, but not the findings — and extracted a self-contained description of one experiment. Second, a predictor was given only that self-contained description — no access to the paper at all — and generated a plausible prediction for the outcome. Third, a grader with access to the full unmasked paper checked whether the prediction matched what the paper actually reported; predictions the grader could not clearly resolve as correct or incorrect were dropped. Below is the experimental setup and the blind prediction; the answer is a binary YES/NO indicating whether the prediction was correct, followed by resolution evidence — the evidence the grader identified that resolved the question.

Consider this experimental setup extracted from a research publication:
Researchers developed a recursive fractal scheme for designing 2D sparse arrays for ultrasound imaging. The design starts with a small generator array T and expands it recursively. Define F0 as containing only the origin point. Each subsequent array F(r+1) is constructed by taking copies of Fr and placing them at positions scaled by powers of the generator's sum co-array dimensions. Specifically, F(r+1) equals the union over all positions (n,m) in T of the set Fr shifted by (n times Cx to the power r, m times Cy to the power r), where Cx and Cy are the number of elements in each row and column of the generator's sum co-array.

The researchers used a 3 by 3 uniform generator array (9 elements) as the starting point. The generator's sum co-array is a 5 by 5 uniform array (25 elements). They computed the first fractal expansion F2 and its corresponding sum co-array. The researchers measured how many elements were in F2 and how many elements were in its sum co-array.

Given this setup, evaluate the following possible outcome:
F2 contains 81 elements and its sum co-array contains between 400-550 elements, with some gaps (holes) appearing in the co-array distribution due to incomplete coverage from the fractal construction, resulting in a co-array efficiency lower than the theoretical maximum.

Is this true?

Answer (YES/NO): NO